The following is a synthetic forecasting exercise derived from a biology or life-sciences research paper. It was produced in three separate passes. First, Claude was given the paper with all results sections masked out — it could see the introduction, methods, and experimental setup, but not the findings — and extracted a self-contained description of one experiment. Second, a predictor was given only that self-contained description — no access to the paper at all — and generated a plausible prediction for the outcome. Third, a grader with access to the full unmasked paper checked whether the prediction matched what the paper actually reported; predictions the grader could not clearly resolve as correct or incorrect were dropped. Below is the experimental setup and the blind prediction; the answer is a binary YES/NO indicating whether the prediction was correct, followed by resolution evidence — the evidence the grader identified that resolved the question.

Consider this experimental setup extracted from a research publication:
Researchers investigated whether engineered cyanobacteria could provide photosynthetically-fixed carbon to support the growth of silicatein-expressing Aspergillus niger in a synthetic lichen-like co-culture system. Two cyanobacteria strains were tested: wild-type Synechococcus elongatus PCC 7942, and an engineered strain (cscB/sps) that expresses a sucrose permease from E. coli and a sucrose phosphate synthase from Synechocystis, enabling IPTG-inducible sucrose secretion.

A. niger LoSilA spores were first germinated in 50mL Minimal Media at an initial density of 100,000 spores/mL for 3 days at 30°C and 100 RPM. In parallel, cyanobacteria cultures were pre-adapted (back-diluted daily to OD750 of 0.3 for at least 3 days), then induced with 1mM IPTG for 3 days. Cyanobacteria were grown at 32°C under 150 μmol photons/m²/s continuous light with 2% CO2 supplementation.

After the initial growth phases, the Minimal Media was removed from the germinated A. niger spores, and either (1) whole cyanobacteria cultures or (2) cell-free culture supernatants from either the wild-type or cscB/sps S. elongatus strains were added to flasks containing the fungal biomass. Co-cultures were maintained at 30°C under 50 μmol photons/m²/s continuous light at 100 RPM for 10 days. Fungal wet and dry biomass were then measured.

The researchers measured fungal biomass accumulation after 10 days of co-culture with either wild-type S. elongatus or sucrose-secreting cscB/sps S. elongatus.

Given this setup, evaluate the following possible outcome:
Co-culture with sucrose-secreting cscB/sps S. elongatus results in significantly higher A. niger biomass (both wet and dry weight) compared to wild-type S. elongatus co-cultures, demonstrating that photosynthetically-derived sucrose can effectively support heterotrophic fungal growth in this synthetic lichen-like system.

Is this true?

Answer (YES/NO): YES